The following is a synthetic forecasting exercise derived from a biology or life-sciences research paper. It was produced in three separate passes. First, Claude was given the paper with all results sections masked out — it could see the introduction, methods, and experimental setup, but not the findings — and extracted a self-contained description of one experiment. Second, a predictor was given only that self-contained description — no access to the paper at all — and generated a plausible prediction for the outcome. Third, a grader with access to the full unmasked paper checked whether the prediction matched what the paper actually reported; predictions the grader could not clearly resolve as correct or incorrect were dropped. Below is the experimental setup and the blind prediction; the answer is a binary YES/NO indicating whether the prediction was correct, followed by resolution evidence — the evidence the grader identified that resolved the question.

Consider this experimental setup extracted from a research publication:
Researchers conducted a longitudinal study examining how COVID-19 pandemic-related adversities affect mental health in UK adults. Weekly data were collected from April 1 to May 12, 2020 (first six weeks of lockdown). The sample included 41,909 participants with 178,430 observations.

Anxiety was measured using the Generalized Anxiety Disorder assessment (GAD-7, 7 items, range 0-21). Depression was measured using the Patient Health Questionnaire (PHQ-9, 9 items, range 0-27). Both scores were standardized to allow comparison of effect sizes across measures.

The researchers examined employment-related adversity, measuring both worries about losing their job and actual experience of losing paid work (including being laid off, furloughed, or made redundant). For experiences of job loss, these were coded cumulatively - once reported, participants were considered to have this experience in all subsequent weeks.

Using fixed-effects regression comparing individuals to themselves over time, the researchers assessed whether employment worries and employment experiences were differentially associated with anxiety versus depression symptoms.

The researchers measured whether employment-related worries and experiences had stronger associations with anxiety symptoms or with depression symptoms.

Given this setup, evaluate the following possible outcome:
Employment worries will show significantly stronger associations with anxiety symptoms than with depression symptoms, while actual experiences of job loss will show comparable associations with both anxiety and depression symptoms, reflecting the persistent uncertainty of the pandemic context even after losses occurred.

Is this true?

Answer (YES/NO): NO